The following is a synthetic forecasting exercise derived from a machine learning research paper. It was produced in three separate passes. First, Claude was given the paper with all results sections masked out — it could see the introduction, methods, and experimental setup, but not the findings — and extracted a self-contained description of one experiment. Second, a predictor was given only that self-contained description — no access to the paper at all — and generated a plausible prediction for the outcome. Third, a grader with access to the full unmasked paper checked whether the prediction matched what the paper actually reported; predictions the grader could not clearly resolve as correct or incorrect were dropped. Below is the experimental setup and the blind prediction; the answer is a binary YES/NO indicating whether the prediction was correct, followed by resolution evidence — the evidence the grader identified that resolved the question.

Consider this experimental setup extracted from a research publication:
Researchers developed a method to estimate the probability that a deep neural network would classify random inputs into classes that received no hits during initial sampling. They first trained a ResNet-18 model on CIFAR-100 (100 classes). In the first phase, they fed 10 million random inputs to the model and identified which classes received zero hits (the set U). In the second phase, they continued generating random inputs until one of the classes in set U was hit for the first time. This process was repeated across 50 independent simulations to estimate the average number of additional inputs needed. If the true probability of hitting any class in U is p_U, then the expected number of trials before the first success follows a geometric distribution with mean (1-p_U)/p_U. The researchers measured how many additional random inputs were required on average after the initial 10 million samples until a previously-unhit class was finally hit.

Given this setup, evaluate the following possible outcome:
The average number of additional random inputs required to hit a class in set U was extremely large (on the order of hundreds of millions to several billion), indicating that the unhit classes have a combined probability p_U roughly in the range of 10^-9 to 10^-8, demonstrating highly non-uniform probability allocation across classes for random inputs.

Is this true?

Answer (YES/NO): NO